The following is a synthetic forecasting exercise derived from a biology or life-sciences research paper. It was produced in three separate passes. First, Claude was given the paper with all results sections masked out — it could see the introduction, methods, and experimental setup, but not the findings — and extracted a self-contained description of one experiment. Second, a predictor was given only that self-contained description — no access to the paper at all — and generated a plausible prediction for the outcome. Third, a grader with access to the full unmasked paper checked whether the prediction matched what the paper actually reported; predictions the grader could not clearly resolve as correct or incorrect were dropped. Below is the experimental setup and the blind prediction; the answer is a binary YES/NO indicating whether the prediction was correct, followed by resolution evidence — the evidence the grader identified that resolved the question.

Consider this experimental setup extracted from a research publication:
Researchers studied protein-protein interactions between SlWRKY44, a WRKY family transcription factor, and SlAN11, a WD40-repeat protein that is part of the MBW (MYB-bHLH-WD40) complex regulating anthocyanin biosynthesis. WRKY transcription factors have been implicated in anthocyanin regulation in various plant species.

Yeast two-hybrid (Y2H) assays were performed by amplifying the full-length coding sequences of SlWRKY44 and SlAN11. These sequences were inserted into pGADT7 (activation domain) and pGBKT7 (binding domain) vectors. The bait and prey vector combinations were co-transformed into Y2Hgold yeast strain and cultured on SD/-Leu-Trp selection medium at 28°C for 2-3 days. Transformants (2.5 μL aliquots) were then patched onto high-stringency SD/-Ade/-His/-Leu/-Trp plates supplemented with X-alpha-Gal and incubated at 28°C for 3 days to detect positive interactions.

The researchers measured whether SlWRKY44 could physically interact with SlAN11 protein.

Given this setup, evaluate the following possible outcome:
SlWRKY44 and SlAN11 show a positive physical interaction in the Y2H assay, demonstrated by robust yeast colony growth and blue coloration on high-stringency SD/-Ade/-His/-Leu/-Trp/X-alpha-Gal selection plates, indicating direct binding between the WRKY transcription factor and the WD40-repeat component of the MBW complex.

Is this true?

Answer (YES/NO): YES